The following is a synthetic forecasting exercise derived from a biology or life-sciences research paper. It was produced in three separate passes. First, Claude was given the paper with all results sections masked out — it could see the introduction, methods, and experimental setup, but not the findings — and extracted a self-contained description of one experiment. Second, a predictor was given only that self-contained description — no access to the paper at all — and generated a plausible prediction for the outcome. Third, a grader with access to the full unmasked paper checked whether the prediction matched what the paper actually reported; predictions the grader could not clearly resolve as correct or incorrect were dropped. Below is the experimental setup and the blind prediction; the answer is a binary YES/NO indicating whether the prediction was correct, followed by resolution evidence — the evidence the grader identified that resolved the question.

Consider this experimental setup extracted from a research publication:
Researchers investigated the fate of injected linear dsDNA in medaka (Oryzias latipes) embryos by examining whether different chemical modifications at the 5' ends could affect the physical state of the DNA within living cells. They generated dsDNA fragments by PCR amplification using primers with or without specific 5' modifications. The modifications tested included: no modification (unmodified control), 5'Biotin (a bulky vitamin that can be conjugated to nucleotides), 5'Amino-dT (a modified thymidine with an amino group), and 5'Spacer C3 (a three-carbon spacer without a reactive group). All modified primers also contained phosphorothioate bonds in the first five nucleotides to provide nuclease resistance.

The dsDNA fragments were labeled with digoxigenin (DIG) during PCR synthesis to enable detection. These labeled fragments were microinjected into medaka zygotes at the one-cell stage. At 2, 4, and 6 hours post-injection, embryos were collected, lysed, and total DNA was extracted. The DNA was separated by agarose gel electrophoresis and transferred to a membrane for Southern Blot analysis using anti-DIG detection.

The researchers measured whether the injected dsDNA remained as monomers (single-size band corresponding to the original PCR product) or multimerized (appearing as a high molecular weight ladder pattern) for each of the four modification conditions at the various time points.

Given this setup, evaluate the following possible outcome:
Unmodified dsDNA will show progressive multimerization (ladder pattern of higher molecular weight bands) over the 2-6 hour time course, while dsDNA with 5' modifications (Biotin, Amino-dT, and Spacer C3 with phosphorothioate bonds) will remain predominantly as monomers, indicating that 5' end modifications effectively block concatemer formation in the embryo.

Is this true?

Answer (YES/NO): NO